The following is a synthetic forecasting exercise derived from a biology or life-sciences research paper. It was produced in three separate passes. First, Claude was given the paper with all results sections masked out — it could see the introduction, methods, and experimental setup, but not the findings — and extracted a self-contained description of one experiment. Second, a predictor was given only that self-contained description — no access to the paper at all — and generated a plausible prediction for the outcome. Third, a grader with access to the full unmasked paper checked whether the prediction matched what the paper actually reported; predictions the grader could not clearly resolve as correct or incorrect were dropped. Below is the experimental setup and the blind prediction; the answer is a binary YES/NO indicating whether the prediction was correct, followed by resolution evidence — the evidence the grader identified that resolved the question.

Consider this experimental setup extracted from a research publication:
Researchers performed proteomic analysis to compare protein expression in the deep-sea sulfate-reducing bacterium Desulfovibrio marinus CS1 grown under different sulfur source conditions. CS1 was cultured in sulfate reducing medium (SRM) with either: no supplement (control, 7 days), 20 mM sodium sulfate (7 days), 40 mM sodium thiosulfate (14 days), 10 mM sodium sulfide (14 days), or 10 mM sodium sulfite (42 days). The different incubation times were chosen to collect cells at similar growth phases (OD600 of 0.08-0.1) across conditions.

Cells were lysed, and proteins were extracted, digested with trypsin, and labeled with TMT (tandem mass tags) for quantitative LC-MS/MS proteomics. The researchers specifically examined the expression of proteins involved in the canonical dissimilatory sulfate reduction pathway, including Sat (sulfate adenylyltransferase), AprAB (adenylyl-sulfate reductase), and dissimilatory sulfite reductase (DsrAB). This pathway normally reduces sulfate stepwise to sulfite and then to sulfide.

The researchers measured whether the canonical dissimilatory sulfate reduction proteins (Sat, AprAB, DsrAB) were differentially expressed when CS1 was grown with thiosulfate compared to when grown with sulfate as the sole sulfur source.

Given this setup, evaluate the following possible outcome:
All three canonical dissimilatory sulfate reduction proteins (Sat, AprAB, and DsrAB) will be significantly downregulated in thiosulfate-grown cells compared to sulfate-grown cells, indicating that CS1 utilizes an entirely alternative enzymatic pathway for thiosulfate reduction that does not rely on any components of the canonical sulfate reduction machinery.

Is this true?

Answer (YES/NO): YES